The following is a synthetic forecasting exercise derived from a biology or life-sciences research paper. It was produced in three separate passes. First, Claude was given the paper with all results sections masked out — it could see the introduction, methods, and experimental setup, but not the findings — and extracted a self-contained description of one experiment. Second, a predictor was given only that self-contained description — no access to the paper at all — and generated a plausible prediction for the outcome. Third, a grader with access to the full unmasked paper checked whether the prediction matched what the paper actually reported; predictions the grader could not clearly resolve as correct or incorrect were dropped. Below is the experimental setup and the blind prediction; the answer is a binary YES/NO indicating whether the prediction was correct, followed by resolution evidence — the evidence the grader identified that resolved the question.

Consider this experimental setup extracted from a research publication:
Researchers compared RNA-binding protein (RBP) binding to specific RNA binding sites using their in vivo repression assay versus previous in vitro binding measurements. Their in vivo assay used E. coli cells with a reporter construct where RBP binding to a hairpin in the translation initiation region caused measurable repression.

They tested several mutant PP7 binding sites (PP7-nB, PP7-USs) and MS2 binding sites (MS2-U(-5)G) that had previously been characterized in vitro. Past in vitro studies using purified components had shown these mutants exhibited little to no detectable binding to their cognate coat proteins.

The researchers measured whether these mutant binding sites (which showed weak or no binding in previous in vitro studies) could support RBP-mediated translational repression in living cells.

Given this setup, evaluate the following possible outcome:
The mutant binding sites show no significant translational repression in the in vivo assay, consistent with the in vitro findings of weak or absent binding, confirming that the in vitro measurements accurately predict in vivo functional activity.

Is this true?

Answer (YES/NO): NO